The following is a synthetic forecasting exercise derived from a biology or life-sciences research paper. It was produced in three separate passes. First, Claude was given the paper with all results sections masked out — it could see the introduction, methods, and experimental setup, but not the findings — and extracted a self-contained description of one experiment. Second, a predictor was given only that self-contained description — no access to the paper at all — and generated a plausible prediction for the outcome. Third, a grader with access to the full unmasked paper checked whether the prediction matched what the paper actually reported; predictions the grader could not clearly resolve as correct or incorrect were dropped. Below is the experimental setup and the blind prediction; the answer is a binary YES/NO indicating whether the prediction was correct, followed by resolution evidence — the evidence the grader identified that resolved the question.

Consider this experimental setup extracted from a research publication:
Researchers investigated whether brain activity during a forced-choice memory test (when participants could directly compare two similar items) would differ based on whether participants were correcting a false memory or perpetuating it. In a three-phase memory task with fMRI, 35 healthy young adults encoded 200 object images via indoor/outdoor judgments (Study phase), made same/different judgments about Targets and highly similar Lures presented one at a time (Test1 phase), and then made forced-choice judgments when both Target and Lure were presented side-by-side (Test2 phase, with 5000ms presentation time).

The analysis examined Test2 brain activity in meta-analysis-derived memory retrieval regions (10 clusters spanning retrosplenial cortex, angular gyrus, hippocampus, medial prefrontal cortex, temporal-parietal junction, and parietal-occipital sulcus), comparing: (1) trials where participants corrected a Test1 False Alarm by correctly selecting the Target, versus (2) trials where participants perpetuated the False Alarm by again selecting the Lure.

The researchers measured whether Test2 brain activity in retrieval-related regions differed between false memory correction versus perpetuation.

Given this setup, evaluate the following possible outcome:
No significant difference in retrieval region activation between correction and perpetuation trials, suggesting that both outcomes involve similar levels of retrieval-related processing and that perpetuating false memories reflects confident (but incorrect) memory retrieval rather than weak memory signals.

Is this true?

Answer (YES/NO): YES